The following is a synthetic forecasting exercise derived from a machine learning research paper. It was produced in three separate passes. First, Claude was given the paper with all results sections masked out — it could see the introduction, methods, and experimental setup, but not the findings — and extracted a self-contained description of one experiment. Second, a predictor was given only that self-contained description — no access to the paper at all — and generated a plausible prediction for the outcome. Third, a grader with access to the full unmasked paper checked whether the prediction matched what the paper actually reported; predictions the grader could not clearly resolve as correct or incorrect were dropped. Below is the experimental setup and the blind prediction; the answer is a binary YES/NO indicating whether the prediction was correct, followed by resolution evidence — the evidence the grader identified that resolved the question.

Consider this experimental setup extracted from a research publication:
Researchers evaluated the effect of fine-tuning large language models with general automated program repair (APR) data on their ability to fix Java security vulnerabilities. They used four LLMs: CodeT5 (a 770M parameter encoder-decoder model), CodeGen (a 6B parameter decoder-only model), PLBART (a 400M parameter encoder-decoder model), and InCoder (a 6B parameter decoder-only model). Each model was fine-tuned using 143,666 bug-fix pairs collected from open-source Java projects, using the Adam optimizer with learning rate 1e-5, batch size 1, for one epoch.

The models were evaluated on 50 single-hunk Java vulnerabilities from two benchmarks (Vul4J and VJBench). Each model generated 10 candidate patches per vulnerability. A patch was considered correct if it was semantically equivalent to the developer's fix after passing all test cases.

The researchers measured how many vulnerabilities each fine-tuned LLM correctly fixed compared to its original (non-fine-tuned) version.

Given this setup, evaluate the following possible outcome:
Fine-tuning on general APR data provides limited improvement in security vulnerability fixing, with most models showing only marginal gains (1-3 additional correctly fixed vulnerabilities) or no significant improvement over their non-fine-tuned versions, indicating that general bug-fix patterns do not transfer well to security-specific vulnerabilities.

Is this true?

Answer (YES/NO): NO